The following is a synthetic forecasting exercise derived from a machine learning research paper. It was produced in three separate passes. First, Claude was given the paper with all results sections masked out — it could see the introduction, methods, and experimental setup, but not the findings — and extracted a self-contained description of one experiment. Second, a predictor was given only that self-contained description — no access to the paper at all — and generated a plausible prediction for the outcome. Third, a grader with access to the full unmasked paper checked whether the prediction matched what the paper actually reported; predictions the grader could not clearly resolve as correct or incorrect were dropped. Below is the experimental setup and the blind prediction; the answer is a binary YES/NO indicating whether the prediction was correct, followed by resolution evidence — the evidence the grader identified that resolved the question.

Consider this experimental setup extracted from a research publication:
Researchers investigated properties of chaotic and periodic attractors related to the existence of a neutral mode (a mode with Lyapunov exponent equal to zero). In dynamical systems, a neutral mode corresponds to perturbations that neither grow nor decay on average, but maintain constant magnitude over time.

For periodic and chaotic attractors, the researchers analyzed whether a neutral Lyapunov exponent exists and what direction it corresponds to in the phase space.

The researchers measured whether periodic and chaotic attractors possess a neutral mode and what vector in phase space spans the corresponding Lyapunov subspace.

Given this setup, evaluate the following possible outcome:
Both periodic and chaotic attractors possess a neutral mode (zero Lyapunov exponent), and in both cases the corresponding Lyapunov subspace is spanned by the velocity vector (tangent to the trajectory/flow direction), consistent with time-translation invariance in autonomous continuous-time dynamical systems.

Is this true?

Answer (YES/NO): YES